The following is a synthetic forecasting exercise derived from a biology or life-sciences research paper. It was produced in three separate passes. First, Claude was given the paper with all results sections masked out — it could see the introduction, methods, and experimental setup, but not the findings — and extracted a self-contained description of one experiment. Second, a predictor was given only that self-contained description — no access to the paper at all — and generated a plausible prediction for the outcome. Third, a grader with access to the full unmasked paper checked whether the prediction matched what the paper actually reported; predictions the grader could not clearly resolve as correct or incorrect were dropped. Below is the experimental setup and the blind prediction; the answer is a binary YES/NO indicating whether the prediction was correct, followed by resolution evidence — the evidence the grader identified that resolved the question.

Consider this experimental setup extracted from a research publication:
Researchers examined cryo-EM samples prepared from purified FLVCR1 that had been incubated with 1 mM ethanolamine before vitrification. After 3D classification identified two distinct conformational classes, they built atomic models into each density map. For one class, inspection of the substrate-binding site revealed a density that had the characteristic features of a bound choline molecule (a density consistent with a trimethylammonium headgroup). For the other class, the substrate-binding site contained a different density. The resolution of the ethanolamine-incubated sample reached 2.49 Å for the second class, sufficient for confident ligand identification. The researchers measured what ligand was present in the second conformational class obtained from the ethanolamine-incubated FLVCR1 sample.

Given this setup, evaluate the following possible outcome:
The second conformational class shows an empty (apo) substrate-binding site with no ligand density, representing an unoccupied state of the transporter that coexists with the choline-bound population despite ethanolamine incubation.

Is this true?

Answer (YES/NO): NO